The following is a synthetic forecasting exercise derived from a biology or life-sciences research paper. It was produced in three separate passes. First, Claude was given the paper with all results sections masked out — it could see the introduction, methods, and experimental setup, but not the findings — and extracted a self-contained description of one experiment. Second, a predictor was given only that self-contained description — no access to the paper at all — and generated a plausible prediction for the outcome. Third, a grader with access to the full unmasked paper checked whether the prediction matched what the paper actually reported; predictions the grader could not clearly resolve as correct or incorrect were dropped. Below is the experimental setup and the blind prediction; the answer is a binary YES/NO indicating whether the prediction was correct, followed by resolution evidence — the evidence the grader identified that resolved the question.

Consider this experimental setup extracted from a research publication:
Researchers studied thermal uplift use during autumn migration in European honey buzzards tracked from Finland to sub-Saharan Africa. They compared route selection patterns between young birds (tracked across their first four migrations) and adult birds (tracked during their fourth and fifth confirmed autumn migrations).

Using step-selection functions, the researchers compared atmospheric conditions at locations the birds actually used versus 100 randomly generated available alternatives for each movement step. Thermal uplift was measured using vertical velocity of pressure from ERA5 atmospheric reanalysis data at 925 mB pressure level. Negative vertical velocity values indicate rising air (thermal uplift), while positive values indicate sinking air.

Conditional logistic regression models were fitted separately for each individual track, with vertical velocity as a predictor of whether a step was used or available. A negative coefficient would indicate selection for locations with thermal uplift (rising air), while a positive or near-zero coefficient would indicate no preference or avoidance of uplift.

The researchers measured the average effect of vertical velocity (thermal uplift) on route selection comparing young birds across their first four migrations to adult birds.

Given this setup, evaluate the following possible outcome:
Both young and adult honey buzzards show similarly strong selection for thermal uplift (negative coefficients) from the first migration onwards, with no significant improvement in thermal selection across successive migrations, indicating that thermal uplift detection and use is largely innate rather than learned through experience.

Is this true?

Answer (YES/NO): NO